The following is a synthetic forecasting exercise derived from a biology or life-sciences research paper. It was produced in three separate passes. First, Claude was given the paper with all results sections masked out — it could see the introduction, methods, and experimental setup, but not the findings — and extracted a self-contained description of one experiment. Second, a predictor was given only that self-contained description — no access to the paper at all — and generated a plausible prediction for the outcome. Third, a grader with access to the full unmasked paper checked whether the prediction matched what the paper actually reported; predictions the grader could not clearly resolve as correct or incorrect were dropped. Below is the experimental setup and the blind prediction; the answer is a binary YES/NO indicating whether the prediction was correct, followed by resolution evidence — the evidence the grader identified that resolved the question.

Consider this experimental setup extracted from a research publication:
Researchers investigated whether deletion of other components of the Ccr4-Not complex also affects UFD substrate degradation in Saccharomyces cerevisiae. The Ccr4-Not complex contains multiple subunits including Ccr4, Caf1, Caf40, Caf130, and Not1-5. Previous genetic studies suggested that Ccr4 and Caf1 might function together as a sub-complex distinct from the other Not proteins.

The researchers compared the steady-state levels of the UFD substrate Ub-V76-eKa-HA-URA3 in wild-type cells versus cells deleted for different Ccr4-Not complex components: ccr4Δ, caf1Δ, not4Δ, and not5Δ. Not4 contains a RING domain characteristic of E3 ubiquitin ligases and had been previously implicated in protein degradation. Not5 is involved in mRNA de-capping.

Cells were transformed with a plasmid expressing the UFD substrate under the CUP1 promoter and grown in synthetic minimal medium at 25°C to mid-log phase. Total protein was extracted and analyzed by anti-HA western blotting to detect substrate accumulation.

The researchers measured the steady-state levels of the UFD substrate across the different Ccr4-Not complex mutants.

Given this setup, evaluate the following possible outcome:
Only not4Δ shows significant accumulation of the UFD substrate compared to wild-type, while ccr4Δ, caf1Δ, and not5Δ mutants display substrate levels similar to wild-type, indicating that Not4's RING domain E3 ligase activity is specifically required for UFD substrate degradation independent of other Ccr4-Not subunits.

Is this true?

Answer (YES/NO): NO